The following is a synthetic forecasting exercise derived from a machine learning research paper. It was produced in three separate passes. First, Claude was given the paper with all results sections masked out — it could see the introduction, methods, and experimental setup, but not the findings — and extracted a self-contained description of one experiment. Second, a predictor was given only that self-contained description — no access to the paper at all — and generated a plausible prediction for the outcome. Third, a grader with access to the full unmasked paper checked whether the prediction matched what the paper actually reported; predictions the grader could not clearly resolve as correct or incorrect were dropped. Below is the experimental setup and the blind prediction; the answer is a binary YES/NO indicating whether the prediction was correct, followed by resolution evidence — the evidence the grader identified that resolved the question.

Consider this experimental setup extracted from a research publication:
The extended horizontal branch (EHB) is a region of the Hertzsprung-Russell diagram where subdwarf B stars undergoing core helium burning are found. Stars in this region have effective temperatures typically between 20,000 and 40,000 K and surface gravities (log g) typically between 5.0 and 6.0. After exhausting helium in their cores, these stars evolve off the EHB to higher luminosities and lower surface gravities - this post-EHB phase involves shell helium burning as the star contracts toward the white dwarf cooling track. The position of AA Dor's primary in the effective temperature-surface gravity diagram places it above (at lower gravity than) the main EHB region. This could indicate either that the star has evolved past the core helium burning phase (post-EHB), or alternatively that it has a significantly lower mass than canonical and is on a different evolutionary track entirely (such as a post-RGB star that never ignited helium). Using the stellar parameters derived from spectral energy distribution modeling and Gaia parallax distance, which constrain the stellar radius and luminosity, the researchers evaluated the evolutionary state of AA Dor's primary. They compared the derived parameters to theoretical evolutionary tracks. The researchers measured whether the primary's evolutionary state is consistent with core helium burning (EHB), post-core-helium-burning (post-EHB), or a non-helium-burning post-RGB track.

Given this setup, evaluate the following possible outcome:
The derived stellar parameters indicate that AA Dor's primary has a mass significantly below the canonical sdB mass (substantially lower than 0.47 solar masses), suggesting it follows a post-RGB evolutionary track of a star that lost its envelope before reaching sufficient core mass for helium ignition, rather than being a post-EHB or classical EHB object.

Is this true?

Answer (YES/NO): NO